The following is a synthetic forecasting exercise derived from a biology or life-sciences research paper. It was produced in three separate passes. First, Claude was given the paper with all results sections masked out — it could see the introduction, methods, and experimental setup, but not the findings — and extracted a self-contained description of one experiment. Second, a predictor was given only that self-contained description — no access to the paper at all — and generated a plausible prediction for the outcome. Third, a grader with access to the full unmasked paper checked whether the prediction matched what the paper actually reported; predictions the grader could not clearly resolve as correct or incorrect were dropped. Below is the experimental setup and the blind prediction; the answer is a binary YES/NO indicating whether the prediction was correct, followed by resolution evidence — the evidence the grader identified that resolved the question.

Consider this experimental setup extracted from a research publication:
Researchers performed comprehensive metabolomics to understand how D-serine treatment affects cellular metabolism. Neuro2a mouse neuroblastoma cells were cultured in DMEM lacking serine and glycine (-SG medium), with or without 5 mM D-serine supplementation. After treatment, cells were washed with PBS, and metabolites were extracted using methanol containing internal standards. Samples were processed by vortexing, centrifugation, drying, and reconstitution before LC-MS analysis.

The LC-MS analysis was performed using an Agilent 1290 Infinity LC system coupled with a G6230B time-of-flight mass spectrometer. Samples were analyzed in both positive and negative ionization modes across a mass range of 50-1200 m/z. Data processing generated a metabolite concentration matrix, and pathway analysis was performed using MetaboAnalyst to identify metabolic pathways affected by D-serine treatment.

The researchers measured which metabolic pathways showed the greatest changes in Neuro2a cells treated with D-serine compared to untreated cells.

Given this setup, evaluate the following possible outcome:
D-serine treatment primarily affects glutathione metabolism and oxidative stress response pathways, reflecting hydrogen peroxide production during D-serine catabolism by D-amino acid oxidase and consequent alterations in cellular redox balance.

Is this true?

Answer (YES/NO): NO